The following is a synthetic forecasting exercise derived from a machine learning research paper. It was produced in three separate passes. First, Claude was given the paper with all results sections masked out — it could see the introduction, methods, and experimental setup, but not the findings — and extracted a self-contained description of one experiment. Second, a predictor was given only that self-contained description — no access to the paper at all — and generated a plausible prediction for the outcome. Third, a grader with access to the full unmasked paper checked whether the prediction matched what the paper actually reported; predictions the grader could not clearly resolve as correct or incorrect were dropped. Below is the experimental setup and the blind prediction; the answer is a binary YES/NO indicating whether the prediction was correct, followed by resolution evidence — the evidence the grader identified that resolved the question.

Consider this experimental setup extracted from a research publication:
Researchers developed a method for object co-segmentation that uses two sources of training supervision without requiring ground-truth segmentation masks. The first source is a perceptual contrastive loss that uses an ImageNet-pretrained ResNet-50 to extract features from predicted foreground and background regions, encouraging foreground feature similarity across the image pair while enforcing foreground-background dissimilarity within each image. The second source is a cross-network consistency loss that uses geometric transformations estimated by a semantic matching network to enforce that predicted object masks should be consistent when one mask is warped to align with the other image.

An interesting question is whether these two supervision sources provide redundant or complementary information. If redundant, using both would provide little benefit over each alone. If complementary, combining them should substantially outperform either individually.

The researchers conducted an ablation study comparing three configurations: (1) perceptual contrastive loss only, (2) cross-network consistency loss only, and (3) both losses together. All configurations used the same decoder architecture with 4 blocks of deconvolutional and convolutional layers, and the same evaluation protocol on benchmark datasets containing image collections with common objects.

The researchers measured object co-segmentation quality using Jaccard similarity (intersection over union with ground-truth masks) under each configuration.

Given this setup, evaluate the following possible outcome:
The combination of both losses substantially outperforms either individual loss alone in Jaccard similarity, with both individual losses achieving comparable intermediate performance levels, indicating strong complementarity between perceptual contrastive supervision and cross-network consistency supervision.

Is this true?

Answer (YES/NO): NO